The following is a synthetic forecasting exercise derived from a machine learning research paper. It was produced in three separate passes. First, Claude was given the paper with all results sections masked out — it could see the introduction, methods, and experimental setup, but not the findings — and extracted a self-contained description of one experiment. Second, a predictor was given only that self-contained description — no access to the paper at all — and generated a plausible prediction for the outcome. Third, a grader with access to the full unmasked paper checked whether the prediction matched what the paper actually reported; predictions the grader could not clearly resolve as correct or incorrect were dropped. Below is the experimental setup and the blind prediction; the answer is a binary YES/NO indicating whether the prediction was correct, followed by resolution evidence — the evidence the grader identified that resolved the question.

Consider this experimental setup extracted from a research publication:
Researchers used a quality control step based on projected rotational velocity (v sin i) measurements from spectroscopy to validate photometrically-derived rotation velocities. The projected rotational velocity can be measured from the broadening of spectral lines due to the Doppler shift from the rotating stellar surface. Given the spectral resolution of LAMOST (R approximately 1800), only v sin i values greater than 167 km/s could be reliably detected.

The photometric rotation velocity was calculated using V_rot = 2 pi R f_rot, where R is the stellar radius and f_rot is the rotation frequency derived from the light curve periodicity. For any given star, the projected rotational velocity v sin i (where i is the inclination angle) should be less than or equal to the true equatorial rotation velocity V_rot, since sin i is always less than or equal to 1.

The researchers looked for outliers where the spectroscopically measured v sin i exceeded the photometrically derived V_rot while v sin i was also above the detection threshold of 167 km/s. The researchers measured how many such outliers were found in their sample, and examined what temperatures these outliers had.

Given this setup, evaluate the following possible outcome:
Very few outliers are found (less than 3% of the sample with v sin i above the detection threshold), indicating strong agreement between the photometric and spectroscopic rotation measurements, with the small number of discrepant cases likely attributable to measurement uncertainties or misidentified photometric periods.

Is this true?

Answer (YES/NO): NO